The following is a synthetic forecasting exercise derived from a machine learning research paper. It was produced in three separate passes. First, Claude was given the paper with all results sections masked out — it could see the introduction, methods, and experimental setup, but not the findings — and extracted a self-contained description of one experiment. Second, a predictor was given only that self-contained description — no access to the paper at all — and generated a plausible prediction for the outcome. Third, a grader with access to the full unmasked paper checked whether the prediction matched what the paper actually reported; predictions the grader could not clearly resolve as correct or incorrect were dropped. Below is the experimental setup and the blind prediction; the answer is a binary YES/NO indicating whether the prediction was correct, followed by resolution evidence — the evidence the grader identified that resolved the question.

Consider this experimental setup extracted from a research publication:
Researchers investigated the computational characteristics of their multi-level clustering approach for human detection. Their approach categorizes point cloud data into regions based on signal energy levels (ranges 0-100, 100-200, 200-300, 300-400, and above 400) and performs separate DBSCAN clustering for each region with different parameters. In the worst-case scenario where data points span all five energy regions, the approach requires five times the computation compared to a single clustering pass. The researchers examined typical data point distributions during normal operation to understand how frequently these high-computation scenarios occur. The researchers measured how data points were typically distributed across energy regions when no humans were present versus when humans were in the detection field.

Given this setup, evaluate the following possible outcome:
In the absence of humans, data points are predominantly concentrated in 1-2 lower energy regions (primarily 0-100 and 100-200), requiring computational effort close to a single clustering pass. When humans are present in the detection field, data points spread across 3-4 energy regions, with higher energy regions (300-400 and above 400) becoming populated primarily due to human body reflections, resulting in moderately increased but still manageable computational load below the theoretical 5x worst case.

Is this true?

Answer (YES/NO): NO